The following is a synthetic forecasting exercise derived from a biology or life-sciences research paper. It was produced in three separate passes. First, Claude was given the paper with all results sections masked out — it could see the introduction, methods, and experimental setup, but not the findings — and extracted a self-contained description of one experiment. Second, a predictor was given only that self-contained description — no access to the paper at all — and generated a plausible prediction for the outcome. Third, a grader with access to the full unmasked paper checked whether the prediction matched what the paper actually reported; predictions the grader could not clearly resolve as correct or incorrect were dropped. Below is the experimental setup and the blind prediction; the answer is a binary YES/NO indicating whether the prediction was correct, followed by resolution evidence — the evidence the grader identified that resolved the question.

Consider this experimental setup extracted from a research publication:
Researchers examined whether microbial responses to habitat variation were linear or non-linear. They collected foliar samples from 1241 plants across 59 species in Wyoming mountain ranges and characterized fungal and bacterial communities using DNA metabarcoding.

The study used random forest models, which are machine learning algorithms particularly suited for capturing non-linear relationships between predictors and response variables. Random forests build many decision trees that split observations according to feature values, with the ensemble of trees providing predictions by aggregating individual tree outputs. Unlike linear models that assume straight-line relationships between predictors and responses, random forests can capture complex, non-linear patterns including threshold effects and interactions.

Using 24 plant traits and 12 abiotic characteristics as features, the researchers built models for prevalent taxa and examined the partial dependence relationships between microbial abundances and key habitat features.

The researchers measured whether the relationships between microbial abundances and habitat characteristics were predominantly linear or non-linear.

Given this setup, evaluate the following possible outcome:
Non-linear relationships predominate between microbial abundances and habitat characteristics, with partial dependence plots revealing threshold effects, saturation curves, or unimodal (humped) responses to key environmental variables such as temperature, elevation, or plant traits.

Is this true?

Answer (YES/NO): YES